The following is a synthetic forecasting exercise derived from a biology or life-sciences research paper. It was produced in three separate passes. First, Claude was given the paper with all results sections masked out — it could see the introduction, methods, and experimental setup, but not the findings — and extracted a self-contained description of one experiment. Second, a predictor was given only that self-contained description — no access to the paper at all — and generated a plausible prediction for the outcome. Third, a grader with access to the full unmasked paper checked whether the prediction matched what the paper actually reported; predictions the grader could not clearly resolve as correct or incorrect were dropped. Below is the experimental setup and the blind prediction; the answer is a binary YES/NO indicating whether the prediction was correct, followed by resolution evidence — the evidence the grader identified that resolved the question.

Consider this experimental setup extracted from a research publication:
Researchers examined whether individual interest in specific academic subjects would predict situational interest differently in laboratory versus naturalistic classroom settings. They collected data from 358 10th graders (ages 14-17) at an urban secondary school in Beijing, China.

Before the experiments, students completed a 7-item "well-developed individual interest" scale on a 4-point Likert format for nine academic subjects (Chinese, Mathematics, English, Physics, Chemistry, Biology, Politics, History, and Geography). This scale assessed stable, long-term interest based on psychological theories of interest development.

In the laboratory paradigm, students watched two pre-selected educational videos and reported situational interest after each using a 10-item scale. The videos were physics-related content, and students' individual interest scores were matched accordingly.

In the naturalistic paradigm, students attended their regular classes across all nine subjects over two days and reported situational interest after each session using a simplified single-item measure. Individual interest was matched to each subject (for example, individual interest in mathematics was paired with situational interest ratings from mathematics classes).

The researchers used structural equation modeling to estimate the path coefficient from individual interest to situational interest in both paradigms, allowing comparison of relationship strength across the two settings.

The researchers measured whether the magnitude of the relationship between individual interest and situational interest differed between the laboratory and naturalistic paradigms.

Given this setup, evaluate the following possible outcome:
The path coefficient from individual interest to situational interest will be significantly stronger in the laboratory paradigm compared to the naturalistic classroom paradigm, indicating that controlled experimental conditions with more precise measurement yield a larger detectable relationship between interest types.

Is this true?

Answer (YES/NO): NO